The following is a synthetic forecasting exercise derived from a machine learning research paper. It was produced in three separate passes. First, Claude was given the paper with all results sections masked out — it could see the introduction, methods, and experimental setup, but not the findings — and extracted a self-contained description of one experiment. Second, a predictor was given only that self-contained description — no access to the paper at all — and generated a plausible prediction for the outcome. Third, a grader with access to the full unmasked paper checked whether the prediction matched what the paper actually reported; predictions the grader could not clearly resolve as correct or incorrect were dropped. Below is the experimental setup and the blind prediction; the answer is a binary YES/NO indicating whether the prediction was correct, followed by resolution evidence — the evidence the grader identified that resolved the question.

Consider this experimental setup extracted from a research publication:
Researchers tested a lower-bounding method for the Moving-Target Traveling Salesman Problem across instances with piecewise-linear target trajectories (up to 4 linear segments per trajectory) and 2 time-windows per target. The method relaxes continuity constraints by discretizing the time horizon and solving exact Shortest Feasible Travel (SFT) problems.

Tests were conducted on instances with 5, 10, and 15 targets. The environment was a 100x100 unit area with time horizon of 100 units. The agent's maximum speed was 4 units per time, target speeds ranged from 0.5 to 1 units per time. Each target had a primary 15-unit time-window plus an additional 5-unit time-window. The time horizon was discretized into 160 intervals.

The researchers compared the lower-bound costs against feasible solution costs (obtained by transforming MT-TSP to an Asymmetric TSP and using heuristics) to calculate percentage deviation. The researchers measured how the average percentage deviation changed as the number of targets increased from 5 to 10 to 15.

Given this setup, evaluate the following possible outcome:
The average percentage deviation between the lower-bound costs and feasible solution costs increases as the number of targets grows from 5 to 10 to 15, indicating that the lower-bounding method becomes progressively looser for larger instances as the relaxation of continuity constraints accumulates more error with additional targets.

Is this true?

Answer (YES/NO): YES